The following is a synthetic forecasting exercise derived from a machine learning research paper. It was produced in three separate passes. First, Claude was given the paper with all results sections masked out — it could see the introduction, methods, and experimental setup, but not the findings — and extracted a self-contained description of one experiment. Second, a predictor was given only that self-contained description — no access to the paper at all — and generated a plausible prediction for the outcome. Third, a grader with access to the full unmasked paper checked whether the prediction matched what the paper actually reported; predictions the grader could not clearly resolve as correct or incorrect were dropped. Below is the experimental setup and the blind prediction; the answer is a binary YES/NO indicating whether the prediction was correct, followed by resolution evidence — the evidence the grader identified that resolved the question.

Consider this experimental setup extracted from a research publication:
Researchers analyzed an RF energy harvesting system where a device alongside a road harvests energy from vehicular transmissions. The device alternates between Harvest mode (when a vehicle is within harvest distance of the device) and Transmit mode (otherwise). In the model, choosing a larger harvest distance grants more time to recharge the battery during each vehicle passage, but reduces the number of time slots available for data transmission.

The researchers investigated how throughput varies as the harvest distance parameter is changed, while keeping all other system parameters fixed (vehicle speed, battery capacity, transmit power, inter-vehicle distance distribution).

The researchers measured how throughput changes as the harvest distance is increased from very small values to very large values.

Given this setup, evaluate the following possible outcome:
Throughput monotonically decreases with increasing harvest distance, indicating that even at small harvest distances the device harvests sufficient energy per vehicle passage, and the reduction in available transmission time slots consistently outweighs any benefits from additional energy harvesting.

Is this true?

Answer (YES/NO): NO